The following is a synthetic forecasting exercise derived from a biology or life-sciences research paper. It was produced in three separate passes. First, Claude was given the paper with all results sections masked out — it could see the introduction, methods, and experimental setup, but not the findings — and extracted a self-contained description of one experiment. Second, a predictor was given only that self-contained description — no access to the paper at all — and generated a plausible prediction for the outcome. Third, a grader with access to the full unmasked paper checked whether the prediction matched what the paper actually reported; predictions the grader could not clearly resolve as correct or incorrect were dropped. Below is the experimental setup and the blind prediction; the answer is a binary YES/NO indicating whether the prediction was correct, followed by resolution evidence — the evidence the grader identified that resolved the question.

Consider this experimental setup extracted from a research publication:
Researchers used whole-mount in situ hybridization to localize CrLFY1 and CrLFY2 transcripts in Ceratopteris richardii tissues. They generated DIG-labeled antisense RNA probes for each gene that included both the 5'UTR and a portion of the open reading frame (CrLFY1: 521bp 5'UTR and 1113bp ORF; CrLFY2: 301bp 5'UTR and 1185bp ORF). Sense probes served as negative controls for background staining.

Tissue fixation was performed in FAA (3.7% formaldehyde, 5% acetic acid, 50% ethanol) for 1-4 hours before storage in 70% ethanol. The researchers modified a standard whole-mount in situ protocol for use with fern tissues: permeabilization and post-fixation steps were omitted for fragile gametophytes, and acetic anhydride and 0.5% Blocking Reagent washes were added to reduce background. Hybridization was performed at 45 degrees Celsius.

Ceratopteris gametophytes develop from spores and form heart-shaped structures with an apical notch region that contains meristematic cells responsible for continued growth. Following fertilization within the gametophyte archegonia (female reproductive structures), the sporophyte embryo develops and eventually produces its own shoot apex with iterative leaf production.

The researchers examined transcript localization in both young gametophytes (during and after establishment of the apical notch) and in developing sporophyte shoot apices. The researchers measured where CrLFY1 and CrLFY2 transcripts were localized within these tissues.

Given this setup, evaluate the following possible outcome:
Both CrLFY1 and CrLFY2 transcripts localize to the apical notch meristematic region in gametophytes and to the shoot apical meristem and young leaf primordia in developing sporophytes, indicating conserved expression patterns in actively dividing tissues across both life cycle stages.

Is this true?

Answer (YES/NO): NO